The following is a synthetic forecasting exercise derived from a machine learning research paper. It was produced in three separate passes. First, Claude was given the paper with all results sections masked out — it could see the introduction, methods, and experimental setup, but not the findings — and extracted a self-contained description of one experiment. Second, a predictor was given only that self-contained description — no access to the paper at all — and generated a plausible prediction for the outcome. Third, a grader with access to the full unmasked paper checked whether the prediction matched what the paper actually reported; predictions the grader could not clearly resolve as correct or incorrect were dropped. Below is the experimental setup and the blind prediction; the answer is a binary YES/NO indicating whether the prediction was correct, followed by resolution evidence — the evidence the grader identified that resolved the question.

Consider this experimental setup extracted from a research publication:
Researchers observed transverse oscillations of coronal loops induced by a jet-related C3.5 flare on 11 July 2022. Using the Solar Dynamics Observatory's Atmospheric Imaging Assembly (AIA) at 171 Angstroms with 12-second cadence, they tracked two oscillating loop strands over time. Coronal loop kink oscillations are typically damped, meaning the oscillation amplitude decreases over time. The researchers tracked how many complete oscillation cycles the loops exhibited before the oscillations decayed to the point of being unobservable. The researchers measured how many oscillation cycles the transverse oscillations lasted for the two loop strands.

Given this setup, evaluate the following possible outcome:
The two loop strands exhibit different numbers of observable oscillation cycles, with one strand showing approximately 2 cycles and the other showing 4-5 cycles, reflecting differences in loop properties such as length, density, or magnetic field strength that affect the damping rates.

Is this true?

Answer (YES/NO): NO